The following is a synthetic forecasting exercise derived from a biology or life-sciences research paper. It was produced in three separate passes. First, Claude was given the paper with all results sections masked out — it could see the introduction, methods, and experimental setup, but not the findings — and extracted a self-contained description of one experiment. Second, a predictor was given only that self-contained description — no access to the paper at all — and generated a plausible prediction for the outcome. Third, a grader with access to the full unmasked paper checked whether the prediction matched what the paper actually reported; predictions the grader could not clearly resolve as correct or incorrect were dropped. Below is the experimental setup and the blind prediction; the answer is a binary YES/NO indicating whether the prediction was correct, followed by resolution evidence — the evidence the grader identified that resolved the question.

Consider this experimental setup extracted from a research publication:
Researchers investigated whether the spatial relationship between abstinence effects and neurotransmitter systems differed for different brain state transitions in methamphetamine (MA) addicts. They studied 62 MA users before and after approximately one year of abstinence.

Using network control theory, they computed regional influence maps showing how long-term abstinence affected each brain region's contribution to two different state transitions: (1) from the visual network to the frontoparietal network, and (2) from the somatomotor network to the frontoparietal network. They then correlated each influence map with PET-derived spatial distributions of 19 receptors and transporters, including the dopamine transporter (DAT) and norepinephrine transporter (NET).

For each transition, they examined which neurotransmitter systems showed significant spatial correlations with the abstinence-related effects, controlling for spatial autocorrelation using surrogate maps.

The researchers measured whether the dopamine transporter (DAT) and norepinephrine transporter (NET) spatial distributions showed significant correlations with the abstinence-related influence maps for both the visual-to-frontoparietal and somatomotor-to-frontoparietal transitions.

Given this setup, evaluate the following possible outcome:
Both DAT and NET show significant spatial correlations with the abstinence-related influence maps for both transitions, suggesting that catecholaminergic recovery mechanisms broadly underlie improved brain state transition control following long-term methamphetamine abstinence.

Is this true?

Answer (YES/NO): NO